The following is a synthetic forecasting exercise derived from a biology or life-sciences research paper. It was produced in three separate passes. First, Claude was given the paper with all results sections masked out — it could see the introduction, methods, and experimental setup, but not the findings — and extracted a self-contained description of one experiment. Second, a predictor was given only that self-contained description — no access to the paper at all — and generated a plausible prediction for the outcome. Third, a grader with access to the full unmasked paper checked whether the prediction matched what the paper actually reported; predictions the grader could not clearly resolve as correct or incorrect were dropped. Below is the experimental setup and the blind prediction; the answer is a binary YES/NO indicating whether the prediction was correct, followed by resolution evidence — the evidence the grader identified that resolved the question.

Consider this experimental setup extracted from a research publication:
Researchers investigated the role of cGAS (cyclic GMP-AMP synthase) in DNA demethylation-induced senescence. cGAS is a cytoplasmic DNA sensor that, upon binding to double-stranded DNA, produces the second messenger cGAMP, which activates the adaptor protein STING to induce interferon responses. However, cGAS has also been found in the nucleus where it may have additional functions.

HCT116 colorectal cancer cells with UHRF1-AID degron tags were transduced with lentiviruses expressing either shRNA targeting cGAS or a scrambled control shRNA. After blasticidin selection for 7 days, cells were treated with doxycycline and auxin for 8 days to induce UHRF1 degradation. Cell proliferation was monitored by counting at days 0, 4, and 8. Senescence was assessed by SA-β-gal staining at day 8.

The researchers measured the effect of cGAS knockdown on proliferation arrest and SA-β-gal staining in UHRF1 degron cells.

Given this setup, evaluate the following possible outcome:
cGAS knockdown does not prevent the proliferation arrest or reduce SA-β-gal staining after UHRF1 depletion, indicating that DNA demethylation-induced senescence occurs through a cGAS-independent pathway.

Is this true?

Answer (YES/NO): NO